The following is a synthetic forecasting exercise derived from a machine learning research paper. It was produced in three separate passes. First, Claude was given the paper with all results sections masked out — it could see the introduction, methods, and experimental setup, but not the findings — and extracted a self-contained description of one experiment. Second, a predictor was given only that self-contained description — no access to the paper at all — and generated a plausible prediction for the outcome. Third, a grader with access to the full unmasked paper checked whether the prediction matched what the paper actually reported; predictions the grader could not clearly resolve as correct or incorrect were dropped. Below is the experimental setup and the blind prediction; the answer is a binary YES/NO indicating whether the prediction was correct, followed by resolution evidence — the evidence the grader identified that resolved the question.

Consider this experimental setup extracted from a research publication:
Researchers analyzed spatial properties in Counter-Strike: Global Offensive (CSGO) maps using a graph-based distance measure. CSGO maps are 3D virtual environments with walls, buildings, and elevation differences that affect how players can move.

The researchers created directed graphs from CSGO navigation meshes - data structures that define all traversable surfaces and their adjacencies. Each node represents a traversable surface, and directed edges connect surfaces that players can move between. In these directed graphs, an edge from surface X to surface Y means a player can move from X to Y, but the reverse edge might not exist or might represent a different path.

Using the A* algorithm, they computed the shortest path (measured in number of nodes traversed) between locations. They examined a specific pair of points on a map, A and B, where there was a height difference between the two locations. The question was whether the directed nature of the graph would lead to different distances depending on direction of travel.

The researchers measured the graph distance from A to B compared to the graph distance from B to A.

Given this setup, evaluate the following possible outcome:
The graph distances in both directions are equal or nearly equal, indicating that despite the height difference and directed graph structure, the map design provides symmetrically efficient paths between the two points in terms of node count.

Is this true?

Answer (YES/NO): NO